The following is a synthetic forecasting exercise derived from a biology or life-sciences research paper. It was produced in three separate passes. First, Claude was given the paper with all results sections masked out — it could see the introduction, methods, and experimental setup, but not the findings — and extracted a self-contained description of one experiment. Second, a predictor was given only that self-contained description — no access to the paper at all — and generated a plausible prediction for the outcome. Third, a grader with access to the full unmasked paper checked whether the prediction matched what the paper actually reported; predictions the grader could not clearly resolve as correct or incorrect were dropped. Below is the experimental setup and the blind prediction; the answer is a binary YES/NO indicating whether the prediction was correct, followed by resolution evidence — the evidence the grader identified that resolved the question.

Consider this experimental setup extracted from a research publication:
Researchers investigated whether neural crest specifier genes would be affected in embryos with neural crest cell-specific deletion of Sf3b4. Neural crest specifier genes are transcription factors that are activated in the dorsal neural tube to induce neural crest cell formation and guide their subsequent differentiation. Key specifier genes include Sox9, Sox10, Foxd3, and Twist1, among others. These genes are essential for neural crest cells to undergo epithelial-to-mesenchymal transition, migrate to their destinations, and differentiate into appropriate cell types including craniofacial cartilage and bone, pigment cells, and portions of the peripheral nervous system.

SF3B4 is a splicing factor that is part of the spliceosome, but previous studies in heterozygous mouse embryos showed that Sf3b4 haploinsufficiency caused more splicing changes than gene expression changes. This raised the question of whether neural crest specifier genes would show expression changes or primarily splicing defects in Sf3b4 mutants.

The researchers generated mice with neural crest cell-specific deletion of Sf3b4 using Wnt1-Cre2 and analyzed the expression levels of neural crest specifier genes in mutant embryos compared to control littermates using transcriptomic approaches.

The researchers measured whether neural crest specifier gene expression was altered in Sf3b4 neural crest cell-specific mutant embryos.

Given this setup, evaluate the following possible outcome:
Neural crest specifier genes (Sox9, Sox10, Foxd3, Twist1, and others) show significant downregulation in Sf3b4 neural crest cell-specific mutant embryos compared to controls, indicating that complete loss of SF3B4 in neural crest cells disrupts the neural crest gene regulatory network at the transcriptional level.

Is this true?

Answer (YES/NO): YES